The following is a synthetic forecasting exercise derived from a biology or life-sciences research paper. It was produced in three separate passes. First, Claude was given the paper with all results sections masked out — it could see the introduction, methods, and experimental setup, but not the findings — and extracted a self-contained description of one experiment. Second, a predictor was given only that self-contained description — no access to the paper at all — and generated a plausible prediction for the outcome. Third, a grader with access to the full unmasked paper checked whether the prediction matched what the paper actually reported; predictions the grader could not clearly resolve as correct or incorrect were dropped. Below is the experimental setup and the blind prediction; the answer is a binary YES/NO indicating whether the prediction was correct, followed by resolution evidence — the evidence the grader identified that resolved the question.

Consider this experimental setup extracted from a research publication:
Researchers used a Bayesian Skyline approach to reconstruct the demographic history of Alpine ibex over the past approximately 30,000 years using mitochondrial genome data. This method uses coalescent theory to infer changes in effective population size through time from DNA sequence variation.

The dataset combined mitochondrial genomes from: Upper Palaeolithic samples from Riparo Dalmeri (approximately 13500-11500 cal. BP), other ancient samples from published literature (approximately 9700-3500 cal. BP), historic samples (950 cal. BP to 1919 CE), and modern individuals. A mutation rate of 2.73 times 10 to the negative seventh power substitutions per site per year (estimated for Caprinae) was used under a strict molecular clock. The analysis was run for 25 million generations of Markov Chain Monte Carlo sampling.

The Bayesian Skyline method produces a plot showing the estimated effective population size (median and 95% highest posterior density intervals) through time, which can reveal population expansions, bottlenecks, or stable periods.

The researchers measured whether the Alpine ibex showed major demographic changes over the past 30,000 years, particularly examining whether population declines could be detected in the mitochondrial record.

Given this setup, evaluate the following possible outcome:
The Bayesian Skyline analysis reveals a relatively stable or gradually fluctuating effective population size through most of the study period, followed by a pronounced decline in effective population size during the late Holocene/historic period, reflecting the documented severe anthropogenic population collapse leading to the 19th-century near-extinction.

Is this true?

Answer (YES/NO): YES